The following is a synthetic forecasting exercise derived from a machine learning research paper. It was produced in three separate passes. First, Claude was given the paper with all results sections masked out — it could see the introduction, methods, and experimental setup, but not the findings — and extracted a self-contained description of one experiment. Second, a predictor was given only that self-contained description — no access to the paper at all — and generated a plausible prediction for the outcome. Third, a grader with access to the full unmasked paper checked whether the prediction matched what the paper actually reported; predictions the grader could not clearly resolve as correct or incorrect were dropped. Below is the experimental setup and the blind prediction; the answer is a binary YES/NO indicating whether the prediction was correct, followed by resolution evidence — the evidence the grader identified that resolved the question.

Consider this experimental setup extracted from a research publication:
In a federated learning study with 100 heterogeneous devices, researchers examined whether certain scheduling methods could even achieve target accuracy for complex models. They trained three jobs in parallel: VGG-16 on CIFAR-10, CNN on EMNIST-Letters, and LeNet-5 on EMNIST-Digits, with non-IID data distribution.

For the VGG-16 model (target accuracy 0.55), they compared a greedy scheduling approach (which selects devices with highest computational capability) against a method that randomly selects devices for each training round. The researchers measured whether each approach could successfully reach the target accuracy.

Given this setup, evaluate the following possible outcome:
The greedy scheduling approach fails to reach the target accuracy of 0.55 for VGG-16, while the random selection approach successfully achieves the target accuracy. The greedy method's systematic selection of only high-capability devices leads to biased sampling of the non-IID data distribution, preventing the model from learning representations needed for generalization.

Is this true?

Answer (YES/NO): YES